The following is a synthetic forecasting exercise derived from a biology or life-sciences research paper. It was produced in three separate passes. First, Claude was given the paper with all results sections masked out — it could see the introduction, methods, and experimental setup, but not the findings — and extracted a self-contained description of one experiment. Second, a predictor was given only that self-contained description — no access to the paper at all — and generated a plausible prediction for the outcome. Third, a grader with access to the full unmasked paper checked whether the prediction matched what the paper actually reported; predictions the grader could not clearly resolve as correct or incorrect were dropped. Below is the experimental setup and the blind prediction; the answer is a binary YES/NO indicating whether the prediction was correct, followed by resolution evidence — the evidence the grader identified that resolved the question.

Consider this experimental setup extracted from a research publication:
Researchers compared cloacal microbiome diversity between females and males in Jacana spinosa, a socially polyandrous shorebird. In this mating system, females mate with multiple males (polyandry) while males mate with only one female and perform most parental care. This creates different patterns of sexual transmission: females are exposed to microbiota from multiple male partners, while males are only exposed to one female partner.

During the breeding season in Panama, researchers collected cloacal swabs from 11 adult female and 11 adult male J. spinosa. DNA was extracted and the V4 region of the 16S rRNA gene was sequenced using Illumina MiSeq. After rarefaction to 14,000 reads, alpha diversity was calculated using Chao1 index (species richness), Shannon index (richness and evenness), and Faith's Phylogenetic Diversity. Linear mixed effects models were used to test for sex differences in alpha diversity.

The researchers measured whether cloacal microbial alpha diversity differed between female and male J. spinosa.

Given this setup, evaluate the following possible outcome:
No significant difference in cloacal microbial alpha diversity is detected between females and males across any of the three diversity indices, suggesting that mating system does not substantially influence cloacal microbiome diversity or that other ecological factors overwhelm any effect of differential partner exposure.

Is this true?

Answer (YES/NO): YES